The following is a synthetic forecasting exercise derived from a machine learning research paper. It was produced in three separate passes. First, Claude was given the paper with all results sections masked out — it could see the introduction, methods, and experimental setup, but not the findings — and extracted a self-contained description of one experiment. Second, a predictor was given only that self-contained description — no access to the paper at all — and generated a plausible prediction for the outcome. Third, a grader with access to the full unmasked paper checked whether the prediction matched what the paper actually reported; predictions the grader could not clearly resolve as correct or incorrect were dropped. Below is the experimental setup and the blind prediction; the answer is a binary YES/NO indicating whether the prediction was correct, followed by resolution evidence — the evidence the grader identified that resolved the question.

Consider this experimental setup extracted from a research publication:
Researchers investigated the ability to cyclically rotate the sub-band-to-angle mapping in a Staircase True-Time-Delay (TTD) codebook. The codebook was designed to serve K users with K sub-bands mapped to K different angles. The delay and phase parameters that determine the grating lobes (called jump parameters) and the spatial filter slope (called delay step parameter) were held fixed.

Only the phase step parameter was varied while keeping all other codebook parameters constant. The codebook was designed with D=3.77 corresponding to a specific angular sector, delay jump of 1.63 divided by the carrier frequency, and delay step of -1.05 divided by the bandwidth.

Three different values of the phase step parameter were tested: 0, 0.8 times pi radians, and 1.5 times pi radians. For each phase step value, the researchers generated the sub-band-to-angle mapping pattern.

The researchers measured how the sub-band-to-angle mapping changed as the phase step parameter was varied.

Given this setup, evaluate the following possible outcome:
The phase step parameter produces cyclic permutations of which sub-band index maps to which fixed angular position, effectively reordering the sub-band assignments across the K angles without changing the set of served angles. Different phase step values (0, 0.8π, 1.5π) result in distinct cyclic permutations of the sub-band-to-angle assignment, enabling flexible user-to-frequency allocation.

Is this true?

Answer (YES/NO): YES